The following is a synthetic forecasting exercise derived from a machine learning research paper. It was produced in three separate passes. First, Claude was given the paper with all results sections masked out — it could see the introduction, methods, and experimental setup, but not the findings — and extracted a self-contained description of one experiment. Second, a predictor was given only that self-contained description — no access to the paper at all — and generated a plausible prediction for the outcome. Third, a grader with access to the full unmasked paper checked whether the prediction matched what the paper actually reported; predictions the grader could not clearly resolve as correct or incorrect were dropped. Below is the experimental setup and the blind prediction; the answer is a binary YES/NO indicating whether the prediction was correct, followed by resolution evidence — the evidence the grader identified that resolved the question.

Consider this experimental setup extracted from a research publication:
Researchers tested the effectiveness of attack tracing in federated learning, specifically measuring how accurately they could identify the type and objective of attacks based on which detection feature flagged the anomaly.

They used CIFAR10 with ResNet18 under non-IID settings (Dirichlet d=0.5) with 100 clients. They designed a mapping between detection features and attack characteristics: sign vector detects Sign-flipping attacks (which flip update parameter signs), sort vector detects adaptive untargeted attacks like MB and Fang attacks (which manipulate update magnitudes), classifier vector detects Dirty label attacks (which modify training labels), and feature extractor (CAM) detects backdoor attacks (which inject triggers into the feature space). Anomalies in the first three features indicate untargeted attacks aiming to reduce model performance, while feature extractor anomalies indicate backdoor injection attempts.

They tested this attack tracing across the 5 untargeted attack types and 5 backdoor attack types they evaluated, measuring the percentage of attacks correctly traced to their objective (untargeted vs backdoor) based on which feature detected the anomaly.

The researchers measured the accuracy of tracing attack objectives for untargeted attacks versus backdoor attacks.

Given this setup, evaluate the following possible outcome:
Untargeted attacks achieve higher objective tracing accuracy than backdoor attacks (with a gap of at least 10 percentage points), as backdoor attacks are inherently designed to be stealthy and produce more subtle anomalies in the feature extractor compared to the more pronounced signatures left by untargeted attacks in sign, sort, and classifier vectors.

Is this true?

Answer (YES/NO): YES